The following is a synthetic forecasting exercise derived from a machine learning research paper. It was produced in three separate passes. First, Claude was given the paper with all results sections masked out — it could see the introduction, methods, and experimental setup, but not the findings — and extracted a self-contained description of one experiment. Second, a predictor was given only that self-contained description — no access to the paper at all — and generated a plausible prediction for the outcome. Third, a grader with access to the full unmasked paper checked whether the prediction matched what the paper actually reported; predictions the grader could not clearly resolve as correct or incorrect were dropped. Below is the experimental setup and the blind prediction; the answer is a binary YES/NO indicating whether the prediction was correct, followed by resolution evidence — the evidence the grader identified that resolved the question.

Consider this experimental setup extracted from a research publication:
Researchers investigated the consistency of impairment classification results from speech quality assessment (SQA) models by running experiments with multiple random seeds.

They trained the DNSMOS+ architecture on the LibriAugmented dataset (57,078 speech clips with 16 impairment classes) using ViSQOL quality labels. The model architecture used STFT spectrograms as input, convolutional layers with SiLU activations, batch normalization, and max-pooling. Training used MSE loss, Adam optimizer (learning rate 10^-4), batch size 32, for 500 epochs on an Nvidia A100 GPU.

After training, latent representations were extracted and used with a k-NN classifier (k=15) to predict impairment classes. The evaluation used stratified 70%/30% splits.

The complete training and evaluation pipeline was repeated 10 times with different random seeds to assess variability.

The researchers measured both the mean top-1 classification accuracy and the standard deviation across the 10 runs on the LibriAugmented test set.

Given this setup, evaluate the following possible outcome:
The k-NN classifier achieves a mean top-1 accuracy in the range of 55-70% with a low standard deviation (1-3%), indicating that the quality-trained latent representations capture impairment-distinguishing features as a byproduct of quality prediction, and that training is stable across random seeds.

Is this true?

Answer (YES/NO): NO